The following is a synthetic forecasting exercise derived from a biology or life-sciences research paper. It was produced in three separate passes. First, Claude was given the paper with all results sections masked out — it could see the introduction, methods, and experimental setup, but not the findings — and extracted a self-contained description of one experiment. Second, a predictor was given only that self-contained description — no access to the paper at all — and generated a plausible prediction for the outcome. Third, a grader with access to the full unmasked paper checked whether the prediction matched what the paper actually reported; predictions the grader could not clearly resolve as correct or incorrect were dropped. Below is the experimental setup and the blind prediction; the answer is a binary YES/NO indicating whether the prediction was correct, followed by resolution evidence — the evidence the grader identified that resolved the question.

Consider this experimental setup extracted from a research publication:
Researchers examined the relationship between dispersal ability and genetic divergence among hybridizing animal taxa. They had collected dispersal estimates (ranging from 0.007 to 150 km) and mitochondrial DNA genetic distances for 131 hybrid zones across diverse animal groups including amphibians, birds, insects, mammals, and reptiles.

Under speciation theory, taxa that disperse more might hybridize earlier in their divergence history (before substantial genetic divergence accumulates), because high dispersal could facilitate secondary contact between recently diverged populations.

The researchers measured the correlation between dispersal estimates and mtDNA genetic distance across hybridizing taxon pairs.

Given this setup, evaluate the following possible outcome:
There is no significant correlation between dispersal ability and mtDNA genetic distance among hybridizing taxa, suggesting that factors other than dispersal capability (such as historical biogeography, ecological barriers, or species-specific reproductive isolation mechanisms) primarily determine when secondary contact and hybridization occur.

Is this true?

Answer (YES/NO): NO